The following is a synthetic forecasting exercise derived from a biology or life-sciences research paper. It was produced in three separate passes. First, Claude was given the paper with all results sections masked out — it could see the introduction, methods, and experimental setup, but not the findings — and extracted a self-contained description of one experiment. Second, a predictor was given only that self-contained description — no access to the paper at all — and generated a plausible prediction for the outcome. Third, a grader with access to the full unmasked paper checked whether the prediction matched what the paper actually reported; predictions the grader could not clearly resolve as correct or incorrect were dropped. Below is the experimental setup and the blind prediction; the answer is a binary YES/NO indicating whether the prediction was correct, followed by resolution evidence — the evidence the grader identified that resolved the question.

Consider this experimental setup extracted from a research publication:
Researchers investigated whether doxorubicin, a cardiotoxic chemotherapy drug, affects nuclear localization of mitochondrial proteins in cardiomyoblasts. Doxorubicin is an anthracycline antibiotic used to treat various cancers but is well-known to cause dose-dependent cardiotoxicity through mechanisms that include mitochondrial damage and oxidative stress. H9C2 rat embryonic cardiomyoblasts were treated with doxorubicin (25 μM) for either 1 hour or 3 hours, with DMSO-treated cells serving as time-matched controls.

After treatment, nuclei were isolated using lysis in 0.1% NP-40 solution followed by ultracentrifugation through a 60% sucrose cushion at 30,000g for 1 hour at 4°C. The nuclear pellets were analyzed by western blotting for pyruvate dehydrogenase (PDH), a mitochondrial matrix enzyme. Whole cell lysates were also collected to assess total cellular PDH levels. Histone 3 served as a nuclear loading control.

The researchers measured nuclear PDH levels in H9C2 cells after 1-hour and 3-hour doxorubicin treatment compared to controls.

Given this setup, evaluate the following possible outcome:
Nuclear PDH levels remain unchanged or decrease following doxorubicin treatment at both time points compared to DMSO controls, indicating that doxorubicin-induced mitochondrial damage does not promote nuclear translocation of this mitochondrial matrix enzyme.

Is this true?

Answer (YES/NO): YES